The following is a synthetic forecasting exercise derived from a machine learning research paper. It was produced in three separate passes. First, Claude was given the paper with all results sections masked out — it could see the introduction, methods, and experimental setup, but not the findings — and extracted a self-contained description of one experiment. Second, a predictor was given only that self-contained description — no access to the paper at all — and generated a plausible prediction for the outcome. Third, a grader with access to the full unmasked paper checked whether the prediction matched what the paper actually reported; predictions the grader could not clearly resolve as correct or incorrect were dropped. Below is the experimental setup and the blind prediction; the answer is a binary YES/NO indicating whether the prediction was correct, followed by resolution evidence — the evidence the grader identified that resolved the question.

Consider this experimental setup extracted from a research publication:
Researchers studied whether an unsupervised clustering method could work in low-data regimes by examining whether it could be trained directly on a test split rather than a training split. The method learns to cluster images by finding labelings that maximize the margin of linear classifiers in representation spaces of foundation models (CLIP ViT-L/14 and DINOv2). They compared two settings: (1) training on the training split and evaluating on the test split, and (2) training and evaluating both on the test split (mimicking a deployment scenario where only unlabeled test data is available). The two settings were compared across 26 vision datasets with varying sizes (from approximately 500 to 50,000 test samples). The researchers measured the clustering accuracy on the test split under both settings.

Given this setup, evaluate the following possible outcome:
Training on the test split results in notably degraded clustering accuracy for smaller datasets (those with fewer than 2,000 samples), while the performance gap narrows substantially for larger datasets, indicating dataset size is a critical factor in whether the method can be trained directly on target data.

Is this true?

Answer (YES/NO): NO